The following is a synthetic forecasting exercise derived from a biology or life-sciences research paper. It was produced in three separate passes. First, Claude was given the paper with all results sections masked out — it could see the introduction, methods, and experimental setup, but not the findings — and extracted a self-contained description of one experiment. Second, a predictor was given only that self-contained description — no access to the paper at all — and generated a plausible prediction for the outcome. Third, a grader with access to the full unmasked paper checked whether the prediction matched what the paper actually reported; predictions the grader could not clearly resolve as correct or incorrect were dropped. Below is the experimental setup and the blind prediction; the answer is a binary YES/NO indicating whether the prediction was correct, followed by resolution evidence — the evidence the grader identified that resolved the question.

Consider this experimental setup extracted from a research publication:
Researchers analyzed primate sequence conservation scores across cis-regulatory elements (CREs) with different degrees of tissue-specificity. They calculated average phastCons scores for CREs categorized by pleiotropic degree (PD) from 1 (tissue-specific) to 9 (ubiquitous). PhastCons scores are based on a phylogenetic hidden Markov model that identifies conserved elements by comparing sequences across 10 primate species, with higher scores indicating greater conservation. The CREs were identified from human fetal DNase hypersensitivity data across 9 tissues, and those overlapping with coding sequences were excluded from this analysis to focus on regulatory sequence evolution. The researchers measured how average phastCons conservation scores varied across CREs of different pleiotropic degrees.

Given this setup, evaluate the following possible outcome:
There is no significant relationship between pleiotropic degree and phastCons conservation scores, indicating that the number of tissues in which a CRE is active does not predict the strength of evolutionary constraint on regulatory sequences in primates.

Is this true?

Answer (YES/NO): NO